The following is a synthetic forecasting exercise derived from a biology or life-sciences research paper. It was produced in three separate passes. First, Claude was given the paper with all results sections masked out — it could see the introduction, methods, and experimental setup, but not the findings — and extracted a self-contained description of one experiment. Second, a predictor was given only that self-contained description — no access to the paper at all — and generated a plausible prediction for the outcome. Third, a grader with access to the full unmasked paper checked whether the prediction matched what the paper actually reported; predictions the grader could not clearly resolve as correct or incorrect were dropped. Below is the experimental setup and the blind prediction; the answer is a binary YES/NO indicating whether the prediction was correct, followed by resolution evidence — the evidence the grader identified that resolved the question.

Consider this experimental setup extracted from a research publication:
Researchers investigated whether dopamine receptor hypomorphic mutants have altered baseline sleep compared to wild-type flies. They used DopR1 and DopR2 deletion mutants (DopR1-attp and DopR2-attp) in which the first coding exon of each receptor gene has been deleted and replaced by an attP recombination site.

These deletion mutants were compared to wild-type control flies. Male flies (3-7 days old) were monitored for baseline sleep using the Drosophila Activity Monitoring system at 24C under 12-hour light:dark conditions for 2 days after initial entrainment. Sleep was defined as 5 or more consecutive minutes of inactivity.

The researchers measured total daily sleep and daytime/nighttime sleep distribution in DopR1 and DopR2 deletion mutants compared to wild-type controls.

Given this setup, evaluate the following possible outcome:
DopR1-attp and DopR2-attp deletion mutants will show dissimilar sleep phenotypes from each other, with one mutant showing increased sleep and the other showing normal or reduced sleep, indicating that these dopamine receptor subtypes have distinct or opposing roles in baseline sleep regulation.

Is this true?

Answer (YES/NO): NO